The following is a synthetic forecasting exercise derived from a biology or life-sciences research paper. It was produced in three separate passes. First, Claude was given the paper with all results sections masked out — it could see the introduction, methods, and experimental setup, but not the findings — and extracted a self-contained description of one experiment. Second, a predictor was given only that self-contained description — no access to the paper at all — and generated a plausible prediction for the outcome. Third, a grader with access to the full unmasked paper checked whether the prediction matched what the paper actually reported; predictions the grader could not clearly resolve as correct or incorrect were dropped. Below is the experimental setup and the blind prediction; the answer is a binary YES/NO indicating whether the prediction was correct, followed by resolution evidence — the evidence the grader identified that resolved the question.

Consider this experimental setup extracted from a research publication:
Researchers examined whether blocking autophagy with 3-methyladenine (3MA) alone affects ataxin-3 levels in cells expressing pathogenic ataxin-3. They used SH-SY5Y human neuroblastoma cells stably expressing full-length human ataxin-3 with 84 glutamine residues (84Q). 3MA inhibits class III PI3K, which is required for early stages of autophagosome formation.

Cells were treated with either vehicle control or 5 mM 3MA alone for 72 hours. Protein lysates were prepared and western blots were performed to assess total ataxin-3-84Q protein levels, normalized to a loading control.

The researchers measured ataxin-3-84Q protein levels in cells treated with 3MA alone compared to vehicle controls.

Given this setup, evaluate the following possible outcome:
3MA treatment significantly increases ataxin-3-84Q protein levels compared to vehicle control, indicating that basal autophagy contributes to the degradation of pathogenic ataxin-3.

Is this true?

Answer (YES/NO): YES